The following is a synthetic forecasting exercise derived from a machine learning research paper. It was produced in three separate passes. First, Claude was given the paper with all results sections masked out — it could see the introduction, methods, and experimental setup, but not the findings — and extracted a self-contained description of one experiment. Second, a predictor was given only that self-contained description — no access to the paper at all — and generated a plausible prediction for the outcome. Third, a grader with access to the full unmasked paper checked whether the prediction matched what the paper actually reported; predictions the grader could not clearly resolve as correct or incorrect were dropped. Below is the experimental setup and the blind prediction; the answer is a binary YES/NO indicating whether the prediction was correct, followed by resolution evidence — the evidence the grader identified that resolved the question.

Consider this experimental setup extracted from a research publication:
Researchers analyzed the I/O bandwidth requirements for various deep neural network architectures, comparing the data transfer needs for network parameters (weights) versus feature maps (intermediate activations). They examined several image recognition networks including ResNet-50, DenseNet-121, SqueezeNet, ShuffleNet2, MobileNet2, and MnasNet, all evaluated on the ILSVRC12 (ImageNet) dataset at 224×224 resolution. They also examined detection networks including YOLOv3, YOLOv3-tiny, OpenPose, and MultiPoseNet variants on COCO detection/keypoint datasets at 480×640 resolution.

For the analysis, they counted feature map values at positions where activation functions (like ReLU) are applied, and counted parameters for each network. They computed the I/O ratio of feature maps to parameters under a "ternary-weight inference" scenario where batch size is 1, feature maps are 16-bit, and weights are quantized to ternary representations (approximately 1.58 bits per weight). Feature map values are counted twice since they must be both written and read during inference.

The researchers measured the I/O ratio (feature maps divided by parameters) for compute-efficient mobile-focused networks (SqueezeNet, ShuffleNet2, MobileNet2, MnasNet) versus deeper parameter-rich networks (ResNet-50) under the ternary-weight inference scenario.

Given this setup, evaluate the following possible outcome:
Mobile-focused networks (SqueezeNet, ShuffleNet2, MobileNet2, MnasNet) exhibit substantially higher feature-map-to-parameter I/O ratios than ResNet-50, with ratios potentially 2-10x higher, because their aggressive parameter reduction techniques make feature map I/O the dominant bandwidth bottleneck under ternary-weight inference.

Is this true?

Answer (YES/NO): YES